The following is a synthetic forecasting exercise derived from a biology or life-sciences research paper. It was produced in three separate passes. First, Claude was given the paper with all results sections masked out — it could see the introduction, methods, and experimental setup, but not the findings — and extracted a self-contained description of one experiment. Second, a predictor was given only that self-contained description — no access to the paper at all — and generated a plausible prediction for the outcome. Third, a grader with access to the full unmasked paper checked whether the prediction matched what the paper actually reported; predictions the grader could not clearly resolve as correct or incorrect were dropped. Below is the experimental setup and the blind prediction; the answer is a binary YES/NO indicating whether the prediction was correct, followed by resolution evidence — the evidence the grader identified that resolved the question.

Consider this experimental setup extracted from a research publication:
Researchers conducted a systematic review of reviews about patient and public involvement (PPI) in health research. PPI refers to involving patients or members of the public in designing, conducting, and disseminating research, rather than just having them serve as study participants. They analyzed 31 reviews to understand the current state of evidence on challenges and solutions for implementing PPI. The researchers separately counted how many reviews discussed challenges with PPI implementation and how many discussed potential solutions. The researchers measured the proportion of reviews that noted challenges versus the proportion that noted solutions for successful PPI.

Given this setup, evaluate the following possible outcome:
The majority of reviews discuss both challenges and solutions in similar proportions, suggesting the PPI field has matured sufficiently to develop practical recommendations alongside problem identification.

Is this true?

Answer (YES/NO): NO